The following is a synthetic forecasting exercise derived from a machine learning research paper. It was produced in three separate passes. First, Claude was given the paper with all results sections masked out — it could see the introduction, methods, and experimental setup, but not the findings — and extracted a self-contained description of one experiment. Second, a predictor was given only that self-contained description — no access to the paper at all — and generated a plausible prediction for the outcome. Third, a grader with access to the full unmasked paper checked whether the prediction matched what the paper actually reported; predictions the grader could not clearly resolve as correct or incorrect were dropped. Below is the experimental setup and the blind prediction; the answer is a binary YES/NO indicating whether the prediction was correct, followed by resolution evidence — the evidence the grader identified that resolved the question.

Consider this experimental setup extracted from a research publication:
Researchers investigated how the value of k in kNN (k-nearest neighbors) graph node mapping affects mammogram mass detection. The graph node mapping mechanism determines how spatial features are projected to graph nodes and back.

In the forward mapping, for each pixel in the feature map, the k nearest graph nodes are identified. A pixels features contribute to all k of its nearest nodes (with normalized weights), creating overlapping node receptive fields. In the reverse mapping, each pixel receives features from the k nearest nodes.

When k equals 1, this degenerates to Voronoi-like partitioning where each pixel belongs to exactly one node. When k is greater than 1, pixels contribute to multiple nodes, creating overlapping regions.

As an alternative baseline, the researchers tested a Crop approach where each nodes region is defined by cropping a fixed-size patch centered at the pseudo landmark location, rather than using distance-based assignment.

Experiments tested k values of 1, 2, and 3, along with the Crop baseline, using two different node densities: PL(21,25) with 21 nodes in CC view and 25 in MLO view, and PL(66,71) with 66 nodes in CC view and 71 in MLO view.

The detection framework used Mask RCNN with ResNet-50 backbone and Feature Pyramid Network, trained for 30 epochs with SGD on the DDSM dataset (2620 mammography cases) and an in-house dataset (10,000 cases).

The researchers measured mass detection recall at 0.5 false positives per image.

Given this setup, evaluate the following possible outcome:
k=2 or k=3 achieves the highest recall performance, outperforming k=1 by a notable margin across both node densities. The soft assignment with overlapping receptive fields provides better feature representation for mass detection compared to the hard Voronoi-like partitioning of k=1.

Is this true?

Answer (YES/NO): NO